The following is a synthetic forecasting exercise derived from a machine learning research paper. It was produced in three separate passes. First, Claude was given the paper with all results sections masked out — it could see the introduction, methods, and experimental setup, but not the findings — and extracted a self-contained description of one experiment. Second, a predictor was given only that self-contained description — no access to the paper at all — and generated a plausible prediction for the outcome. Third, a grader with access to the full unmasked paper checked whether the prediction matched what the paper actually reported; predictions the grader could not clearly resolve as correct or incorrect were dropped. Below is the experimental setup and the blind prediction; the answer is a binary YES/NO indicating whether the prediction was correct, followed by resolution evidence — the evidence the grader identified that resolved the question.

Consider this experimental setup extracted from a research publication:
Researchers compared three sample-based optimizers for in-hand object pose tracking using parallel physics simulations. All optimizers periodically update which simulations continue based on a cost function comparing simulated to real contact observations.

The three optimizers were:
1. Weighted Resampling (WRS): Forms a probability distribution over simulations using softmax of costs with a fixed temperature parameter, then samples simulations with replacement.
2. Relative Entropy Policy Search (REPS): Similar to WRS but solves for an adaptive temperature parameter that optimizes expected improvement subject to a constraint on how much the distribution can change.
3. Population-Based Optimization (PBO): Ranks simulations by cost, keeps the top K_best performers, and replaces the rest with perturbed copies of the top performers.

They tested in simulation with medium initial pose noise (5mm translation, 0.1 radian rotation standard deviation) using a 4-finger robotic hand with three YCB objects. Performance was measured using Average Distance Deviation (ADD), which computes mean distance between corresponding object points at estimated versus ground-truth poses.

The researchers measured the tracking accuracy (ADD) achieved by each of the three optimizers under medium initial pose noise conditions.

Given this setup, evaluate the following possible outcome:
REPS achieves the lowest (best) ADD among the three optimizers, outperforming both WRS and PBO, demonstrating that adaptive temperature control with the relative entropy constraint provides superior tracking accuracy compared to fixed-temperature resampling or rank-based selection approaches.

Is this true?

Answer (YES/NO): NO